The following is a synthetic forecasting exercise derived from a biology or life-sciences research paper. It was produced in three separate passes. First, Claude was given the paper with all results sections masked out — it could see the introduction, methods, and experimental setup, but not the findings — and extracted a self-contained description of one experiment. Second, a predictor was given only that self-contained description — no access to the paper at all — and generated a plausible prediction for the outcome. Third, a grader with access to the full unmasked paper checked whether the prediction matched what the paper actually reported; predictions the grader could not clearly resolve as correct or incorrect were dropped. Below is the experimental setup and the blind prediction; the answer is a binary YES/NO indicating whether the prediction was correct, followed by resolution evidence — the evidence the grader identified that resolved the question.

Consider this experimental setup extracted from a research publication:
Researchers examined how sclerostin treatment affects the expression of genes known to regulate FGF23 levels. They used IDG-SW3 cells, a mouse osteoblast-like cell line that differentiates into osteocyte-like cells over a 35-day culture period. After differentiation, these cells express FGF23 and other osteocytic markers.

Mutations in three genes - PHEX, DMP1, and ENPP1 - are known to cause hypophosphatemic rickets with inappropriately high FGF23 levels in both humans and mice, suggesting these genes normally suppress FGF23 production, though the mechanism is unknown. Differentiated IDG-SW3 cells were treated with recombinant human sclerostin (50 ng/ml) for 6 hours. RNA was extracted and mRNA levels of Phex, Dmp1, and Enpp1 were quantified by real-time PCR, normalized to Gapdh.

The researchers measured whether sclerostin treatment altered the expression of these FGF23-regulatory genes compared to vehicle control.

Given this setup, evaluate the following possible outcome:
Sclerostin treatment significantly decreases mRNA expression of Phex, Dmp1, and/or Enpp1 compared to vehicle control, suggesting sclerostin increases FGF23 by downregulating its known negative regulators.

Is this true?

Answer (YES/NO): YES